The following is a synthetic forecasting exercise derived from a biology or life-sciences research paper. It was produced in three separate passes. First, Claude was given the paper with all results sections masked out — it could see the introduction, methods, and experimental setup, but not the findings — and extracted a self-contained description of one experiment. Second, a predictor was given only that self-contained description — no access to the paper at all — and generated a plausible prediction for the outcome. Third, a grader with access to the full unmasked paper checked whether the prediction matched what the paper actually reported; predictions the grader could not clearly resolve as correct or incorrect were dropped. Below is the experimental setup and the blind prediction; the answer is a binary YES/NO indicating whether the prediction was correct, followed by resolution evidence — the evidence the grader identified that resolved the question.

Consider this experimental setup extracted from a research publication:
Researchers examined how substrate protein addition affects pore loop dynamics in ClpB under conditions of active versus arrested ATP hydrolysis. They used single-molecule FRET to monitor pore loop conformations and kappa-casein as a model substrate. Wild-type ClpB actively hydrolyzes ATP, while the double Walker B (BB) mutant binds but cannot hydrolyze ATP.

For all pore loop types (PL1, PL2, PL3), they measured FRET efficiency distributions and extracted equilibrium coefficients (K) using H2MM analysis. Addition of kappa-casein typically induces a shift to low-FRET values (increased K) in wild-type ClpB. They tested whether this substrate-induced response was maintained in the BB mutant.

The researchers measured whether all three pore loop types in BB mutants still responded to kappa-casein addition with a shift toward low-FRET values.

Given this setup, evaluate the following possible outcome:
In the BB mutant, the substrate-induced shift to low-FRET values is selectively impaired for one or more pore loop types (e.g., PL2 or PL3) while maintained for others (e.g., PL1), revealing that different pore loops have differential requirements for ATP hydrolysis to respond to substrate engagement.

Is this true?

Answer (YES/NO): NO